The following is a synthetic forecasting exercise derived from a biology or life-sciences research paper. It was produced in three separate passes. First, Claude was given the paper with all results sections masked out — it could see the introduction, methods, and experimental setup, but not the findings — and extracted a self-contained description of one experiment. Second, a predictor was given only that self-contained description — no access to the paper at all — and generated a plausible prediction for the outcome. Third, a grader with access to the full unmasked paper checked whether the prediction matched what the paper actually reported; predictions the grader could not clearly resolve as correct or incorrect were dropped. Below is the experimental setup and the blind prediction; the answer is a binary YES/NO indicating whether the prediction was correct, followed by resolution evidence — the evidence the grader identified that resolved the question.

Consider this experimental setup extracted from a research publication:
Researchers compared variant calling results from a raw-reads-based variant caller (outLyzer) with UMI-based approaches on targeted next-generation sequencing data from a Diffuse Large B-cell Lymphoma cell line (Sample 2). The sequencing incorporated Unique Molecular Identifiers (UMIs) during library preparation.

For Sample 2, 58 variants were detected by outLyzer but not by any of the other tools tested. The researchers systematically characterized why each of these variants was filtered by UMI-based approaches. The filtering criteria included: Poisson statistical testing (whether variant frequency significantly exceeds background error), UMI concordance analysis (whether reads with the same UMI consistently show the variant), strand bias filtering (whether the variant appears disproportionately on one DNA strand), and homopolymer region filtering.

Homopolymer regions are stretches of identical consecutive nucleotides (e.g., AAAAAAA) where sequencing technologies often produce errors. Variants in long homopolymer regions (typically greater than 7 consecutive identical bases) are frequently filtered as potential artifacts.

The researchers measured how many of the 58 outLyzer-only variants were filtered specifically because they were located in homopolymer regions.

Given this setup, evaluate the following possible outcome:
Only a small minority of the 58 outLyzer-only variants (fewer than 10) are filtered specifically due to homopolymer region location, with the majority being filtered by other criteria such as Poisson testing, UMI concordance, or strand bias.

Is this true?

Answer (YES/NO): YES